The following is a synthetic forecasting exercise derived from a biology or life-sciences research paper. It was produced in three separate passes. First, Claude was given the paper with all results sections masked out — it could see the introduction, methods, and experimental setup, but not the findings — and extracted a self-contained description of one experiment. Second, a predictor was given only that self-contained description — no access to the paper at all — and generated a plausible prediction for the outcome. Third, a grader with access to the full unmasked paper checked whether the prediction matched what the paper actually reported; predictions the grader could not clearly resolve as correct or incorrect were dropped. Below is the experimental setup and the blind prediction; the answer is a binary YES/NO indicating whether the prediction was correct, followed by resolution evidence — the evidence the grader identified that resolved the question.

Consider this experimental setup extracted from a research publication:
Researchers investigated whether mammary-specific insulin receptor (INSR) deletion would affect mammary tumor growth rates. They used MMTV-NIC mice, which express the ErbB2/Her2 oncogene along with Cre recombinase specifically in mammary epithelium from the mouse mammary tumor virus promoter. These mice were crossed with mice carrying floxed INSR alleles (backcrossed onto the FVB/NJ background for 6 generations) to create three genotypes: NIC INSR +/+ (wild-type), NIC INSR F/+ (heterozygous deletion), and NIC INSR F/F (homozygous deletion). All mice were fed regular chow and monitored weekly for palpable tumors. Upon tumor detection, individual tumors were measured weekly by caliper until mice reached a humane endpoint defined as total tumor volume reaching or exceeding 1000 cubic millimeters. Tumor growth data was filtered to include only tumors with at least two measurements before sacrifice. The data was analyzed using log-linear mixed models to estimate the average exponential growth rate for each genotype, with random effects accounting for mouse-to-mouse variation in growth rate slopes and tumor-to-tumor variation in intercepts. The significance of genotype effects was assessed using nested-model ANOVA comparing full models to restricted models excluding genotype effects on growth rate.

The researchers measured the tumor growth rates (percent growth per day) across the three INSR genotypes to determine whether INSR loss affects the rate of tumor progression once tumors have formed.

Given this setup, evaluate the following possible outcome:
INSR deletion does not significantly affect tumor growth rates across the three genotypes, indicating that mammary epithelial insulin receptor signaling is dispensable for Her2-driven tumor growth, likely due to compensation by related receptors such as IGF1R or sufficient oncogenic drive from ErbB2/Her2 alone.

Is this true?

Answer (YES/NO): YES